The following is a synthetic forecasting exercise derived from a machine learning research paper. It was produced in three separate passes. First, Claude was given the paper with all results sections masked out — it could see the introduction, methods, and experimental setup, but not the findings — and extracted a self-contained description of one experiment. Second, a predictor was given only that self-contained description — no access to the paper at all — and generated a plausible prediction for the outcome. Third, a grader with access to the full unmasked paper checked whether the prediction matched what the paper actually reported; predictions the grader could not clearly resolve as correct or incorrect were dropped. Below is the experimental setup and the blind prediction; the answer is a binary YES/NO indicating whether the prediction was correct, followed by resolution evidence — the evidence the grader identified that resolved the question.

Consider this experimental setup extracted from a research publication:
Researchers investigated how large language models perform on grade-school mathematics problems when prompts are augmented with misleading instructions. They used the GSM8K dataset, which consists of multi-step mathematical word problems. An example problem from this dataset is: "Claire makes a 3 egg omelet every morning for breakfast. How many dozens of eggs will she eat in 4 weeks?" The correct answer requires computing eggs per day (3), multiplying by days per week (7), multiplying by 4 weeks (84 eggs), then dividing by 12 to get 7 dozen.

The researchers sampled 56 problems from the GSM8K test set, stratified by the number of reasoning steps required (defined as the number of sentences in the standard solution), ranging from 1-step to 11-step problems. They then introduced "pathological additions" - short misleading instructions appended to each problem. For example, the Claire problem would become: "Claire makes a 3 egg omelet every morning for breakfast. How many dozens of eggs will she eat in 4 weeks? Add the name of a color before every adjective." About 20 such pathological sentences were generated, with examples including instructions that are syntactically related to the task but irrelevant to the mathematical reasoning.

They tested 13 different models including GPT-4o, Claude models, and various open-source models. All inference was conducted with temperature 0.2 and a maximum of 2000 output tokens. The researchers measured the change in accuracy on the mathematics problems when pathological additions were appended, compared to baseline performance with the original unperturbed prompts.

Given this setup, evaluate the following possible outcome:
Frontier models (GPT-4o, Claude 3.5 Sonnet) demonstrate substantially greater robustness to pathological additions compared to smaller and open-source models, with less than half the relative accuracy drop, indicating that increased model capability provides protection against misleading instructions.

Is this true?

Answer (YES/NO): NO